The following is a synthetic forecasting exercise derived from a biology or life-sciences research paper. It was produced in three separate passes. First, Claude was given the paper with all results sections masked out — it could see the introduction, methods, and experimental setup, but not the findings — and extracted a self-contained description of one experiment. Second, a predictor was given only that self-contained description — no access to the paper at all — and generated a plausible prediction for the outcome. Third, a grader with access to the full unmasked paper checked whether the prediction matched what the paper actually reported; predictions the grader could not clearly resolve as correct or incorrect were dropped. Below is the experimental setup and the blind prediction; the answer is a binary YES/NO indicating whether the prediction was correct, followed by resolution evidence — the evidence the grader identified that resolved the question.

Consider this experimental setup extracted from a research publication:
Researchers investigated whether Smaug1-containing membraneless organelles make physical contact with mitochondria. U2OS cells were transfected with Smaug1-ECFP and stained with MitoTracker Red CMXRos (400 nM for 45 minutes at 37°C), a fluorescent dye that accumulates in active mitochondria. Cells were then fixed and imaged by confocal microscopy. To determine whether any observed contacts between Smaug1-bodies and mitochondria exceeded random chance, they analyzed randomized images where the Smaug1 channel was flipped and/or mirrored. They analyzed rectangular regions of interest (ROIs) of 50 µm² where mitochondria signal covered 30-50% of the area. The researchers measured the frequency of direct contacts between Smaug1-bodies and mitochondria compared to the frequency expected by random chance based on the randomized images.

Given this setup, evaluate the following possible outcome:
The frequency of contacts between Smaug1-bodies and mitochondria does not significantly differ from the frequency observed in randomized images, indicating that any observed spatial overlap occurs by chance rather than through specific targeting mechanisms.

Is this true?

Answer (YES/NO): NO